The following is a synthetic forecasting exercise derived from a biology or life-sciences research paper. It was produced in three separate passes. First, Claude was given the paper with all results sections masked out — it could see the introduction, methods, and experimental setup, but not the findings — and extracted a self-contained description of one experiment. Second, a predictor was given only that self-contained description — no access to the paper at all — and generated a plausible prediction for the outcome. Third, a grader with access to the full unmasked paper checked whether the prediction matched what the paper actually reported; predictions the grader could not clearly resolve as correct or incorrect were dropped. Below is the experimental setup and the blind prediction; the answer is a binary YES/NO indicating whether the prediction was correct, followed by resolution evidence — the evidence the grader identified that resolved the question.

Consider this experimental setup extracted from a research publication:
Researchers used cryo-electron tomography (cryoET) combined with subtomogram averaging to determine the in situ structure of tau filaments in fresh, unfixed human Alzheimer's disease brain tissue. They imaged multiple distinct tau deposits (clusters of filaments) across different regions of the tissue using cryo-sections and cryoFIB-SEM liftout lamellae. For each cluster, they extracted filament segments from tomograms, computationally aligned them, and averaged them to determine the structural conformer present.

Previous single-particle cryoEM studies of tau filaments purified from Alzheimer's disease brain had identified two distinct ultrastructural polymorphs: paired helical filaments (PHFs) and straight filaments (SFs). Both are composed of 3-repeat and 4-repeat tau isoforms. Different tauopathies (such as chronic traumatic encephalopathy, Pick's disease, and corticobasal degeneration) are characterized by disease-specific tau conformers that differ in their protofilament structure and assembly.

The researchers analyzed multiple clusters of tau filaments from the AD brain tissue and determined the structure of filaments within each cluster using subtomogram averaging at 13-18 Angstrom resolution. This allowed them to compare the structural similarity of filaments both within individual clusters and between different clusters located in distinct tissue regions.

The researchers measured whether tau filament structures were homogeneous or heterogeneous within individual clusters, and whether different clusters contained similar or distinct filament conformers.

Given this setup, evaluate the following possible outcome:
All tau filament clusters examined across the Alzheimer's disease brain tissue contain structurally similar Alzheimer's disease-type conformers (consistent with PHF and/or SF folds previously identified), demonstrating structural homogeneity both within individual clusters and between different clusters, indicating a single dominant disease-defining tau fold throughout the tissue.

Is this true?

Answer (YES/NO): NO